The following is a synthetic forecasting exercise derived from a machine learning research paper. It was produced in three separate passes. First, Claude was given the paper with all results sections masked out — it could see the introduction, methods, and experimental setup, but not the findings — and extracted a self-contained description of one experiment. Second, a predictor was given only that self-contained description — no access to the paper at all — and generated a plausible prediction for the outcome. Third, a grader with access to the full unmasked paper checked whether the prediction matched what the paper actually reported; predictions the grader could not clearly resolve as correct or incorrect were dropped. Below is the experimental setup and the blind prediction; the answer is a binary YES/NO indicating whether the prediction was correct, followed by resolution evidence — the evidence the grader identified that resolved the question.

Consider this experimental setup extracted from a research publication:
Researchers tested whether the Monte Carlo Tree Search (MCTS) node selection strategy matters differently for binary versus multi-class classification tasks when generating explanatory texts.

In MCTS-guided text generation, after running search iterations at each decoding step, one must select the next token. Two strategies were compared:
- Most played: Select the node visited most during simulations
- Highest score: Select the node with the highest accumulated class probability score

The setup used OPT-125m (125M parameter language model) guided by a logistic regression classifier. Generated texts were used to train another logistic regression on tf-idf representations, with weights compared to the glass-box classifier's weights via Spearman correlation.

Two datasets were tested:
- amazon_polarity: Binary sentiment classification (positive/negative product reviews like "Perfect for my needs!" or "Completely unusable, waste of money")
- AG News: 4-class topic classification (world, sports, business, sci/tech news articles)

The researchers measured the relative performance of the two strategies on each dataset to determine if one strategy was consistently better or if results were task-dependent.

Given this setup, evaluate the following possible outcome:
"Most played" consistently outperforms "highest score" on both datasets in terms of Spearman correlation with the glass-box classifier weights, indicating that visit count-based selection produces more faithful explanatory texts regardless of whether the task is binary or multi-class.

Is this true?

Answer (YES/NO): NO